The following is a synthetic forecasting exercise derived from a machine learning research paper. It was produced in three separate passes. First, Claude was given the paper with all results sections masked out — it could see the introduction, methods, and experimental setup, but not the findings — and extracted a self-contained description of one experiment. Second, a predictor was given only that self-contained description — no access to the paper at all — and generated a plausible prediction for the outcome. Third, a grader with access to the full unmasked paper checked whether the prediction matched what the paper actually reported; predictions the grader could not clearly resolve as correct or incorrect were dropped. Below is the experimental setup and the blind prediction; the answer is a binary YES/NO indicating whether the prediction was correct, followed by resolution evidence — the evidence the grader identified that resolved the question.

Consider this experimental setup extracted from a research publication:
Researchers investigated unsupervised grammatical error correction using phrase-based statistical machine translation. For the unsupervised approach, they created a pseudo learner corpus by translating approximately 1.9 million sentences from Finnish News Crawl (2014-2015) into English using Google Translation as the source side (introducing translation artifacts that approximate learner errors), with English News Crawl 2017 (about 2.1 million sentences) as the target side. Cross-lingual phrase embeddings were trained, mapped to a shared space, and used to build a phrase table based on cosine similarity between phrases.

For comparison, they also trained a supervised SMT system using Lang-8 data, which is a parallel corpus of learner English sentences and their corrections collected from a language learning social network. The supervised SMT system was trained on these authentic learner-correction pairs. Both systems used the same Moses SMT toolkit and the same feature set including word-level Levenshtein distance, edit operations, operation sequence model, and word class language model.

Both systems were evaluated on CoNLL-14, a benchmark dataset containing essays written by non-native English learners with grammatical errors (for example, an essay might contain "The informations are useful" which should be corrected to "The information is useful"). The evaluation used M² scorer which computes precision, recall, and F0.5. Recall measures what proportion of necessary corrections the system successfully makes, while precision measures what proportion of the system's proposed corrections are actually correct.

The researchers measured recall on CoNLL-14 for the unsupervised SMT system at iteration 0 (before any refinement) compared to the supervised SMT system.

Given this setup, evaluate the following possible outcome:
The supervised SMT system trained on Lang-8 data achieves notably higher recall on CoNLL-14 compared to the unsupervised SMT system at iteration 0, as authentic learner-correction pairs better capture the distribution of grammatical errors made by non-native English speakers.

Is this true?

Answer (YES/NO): NO